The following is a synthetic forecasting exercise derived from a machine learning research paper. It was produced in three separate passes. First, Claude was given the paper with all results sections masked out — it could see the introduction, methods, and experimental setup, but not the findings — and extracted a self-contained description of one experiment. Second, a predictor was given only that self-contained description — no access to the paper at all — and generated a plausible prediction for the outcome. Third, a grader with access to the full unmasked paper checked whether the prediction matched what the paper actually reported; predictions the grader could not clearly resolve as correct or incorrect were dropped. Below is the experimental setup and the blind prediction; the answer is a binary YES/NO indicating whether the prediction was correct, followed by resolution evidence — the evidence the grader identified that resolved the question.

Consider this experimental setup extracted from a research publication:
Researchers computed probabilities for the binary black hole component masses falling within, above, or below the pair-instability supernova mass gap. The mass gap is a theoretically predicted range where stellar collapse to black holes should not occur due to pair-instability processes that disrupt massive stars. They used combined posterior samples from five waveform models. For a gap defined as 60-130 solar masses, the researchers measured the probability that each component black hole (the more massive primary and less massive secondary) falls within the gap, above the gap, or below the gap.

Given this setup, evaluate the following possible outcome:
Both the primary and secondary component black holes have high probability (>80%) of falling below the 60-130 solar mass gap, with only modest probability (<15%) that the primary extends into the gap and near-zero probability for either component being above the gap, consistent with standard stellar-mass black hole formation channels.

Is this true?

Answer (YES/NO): NO